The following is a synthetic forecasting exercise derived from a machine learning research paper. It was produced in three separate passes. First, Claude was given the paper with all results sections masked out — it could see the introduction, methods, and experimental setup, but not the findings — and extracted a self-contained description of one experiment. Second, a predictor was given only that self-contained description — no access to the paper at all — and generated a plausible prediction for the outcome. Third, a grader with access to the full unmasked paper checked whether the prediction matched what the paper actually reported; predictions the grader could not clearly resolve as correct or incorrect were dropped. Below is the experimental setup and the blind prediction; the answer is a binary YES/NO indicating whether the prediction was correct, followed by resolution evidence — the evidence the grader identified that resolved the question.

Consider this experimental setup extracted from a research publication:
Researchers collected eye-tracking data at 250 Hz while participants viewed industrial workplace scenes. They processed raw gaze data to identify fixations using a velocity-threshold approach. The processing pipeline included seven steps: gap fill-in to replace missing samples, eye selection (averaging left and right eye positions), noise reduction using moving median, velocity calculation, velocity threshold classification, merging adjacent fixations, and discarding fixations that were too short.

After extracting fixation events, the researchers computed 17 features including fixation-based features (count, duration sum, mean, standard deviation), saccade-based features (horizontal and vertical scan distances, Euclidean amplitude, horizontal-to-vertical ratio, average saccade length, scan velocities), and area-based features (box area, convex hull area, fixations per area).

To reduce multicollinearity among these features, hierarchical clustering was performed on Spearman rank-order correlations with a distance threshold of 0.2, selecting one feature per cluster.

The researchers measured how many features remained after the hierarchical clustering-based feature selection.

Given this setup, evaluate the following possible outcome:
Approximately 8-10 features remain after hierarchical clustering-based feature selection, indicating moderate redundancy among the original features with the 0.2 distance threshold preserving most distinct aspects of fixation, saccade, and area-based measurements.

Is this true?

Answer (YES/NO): YES